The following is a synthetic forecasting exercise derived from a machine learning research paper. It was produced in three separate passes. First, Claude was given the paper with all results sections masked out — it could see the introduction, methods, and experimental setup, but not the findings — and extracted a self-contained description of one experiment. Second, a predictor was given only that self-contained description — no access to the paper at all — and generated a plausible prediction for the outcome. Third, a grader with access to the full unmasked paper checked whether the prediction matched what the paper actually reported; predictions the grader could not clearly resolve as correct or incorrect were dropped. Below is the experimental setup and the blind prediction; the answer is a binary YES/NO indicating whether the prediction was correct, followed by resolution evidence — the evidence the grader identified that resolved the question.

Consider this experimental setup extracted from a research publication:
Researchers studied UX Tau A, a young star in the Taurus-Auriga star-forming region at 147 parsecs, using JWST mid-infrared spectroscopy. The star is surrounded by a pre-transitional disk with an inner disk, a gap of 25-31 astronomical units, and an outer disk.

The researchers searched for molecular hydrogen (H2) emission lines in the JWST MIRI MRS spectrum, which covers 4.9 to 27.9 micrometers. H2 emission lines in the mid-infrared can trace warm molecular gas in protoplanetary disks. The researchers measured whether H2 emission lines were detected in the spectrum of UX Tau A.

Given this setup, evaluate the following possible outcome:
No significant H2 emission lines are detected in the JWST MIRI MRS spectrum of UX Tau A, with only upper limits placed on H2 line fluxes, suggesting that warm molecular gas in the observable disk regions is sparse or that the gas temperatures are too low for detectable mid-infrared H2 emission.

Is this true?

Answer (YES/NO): NO